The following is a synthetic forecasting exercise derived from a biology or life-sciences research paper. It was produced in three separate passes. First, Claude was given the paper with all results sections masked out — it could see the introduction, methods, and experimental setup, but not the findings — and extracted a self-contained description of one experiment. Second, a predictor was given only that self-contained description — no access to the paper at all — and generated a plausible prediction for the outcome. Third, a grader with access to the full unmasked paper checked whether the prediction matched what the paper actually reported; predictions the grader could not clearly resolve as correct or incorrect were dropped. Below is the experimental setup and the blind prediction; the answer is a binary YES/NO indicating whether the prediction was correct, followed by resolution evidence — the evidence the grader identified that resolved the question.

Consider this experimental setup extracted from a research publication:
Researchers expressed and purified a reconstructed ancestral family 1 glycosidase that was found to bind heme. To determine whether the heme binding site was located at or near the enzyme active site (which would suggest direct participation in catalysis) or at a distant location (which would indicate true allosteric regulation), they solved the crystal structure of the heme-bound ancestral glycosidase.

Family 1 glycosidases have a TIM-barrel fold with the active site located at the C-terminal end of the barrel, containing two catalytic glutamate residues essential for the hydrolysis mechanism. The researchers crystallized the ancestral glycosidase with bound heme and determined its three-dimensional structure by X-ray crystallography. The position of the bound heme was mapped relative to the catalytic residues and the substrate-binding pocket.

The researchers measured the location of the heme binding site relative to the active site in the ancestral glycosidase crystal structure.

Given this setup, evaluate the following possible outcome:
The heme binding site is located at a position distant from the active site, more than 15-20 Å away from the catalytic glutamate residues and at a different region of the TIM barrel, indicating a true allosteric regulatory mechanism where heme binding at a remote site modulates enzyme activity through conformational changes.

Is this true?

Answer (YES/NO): NO